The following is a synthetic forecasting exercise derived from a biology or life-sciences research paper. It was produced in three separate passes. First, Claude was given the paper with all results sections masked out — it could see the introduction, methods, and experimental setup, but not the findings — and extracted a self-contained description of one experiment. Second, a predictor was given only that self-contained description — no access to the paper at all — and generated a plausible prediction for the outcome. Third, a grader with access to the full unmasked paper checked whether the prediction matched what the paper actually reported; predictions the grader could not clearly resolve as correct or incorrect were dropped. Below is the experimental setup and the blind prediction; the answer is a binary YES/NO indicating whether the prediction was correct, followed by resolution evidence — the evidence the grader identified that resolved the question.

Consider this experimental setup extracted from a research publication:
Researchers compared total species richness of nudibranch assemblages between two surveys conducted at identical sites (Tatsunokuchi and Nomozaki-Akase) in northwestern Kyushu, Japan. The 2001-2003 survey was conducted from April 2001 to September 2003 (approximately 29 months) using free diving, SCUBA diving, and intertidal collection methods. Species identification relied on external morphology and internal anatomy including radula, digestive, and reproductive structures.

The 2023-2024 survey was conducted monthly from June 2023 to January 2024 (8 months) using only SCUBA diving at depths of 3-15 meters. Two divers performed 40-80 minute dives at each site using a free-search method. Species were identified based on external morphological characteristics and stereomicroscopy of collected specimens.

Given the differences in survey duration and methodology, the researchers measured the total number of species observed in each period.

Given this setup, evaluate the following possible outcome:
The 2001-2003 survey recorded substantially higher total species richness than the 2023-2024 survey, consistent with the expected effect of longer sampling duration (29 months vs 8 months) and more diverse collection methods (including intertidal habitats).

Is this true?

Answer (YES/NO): NO